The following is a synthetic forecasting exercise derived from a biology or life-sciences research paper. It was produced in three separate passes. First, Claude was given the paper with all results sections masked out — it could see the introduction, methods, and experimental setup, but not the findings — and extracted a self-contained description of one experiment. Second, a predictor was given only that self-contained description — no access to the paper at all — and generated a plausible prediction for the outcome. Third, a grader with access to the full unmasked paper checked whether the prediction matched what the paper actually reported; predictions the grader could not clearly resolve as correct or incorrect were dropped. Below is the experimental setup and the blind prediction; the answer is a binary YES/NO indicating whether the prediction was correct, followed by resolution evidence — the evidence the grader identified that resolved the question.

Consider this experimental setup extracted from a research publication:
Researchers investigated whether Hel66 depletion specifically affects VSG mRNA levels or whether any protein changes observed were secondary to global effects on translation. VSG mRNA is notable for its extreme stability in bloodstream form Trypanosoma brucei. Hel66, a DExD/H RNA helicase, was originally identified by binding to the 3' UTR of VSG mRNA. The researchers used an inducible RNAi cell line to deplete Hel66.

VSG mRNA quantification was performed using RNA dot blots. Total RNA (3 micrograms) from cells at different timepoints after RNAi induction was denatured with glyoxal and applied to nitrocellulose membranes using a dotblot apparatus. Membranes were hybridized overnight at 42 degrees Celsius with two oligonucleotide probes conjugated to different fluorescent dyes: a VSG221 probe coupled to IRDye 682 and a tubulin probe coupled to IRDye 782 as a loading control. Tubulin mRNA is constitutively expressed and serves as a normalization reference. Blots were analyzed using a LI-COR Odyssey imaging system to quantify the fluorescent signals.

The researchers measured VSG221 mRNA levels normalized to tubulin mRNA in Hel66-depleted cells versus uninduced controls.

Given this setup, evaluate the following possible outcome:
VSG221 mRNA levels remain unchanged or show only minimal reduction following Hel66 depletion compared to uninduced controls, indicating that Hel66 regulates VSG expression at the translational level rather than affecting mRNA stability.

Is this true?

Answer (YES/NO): NO